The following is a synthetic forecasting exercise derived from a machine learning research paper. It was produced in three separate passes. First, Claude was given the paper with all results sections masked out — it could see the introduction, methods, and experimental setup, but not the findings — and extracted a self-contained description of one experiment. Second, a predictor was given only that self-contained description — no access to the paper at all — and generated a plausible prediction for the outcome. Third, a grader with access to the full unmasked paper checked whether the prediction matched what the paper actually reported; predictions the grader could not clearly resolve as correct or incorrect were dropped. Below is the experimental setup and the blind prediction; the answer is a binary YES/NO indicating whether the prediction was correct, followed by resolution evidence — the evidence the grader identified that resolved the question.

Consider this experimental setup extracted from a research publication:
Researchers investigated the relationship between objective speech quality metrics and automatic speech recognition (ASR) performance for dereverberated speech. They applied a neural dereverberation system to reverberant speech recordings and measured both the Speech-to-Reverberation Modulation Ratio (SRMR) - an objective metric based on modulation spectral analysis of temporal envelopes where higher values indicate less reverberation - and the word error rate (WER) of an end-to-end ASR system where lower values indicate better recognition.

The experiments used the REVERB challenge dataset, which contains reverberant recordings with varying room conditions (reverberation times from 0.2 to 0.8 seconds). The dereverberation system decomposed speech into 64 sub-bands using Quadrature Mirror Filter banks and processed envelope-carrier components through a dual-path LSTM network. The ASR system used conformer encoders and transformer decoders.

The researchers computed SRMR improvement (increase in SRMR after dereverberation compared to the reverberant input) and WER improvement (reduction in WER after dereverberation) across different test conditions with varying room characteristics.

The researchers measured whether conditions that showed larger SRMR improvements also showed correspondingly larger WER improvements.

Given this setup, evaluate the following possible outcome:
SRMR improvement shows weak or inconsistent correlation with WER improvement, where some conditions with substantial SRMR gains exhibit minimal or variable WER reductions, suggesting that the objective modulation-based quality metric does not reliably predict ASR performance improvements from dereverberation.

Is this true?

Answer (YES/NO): NO